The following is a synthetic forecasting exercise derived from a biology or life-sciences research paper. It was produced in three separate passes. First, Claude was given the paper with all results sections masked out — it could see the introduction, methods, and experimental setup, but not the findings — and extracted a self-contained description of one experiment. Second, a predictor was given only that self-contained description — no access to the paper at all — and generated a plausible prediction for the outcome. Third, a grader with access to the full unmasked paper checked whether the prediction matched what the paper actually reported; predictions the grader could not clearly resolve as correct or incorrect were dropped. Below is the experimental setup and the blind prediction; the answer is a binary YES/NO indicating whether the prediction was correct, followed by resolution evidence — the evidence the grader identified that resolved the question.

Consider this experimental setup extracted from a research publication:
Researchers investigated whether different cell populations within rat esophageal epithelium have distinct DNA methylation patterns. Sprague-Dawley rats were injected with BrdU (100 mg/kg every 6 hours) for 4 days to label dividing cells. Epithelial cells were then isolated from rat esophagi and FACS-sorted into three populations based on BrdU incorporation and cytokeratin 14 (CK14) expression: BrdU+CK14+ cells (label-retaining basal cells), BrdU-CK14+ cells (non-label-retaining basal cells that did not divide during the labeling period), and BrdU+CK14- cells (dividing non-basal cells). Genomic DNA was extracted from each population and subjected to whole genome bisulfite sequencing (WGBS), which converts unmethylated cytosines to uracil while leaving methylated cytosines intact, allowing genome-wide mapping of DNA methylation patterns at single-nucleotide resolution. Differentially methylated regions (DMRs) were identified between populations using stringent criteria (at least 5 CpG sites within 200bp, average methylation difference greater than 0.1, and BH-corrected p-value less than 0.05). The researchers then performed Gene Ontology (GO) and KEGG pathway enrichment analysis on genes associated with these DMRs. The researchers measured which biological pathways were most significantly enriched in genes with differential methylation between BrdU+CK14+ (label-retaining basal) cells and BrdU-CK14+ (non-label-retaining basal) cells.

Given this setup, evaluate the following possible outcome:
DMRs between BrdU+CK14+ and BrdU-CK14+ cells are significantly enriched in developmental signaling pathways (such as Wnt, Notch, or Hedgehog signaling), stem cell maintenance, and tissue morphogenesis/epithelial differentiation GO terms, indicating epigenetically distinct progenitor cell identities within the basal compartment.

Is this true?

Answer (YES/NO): NO